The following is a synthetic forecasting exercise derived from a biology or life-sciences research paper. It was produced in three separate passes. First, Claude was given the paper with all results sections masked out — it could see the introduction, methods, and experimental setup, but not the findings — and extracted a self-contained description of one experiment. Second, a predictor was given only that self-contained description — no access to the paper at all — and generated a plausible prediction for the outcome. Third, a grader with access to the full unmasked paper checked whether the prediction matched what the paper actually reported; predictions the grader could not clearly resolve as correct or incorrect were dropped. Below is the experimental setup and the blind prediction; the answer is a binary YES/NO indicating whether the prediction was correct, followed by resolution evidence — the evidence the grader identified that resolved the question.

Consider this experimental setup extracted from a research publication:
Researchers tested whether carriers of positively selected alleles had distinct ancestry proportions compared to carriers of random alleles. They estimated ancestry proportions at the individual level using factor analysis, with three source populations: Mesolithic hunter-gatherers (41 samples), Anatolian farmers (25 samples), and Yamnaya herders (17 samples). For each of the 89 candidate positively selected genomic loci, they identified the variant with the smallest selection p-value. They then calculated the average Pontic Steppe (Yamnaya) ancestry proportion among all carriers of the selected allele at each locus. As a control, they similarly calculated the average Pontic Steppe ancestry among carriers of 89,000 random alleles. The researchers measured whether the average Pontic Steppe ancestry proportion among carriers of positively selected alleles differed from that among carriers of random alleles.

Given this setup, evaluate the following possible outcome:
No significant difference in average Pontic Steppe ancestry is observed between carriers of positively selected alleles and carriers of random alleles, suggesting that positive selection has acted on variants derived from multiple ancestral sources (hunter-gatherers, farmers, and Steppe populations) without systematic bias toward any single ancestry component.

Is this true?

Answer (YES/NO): YES